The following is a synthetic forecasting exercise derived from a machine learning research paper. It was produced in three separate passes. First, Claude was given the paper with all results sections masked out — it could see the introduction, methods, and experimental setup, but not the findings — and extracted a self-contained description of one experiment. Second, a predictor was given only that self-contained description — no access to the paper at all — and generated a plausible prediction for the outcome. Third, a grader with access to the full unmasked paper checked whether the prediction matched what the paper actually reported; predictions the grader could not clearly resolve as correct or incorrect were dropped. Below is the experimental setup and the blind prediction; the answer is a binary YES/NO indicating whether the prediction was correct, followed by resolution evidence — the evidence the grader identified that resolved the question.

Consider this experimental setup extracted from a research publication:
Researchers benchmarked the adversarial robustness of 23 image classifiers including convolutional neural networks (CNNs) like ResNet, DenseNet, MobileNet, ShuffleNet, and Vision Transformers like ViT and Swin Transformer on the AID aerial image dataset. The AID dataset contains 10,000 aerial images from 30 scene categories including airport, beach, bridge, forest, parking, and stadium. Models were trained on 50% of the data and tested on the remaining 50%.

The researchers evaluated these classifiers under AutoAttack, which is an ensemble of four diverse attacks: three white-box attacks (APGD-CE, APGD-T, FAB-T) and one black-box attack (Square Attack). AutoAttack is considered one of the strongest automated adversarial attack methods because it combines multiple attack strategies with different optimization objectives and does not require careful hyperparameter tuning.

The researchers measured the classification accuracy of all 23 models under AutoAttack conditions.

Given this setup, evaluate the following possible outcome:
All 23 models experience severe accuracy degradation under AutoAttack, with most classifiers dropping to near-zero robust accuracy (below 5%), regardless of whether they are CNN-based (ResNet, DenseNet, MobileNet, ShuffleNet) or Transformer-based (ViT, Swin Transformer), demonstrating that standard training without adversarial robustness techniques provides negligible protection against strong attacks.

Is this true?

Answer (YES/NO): YES